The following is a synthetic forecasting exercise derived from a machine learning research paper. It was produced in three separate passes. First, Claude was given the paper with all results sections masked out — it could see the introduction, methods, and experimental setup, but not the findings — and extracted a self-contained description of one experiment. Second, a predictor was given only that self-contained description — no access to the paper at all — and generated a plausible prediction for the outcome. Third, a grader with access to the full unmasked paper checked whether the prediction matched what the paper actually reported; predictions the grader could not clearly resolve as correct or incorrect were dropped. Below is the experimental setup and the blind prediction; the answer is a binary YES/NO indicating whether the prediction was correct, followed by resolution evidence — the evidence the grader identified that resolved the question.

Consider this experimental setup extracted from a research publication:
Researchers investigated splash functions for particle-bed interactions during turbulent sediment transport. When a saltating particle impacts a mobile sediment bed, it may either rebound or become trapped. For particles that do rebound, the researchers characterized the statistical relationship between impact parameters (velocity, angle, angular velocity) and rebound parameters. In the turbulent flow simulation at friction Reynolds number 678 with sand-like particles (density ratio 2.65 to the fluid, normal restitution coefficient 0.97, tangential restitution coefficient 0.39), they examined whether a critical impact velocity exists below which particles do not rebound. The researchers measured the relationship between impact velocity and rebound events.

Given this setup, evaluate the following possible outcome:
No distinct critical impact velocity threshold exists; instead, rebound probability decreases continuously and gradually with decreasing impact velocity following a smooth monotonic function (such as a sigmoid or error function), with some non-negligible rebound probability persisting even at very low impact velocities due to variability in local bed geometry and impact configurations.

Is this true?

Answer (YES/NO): NO